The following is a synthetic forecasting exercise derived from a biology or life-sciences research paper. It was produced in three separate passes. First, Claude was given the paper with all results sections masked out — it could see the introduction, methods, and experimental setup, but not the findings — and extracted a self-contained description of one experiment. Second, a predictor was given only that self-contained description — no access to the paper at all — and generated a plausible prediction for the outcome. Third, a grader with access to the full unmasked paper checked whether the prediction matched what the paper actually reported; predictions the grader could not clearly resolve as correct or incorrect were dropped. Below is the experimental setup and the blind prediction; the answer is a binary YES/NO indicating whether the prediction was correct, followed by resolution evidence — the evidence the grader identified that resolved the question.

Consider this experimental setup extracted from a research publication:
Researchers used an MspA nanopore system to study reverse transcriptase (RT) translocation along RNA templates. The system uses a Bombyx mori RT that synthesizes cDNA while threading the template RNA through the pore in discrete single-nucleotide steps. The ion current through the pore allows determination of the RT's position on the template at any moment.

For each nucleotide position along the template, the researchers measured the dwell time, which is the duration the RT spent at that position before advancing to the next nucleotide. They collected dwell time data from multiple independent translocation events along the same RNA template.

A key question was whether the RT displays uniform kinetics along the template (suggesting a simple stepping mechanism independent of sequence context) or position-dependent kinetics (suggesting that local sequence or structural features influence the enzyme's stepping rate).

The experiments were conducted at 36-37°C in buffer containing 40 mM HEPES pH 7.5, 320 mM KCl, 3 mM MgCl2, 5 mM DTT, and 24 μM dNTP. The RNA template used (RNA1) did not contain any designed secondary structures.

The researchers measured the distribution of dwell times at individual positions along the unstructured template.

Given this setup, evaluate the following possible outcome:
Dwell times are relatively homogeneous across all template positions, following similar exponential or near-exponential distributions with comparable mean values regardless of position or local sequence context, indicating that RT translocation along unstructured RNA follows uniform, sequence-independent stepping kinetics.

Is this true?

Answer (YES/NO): NO